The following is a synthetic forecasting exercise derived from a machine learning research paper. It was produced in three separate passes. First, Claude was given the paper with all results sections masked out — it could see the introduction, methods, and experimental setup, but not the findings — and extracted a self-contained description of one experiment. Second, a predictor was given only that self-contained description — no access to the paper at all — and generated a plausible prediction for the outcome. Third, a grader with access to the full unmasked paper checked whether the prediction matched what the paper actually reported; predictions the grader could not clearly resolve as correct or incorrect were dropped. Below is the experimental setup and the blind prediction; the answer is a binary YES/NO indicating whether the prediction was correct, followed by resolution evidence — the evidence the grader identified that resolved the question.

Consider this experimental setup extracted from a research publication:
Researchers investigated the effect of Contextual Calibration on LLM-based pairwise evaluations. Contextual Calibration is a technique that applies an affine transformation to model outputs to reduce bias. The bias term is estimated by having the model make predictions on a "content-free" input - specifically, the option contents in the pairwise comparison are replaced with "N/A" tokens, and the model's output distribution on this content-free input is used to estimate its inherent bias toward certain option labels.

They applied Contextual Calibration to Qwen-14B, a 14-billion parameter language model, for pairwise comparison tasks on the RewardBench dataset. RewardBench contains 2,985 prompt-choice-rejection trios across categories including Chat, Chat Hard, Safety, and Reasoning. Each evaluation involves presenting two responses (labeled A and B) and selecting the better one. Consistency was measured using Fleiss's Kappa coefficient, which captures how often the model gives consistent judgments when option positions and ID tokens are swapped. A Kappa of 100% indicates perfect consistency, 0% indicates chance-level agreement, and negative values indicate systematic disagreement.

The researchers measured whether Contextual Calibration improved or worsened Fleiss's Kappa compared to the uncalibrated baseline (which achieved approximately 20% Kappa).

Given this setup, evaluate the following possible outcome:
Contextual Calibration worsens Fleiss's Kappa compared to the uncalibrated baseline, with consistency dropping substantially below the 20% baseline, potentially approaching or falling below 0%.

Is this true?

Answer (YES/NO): YES